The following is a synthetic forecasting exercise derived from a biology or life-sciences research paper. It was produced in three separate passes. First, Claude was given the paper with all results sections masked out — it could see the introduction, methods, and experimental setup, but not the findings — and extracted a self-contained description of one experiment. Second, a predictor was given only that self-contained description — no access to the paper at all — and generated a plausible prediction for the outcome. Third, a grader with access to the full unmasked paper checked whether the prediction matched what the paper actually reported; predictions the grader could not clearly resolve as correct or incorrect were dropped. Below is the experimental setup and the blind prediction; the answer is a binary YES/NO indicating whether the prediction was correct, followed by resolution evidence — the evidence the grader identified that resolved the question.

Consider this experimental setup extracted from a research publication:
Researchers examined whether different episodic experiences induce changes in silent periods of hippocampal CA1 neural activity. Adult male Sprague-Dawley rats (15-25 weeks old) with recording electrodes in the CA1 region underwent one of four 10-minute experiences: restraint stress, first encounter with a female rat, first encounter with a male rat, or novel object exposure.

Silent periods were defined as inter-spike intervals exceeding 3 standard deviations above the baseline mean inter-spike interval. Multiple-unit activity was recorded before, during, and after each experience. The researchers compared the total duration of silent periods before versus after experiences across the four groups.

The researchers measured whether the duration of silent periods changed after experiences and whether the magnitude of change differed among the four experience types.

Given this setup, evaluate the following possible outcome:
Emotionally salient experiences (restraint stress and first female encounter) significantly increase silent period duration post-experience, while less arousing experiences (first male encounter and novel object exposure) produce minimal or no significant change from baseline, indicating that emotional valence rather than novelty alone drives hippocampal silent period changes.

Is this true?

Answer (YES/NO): NO